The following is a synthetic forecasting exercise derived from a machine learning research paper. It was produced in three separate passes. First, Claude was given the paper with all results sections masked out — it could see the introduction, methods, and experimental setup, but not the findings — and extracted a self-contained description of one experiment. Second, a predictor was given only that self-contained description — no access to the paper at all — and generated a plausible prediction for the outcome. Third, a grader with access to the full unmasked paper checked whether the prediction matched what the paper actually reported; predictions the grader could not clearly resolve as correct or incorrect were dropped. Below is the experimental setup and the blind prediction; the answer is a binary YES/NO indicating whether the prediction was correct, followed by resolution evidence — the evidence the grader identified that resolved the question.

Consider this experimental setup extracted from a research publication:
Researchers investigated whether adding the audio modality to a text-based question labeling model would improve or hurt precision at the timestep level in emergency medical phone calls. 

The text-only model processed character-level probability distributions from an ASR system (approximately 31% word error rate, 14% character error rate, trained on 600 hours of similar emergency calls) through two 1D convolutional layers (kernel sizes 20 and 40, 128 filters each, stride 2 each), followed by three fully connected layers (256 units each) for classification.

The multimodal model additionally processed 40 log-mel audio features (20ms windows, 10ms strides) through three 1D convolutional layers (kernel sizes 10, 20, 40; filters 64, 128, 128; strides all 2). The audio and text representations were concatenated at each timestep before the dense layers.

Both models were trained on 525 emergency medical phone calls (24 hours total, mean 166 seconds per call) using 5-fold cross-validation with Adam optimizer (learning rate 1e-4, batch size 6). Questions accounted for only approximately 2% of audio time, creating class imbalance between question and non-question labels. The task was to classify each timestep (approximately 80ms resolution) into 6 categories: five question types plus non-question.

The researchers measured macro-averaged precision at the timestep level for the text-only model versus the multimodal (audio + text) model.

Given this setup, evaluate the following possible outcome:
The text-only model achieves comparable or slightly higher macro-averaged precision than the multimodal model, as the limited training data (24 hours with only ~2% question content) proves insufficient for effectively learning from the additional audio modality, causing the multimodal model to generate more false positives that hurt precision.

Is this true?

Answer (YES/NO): YES